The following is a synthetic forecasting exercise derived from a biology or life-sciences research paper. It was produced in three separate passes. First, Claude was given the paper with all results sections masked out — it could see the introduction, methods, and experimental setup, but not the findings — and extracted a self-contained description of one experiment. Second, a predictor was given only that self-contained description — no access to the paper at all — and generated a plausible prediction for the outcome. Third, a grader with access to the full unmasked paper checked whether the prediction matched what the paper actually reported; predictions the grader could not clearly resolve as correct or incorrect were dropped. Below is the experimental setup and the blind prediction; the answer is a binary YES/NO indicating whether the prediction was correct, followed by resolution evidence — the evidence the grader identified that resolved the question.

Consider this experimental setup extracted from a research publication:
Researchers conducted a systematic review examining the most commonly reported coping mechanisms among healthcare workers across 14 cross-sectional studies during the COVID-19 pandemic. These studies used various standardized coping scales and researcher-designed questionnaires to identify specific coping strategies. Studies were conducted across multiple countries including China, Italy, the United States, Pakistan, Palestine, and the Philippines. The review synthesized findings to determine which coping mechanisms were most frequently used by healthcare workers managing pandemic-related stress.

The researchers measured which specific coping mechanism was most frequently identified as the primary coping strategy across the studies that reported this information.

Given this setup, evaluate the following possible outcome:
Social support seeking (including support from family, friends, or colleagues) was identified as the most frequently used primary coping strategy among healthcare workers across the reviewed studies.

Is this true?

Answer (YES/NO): YES